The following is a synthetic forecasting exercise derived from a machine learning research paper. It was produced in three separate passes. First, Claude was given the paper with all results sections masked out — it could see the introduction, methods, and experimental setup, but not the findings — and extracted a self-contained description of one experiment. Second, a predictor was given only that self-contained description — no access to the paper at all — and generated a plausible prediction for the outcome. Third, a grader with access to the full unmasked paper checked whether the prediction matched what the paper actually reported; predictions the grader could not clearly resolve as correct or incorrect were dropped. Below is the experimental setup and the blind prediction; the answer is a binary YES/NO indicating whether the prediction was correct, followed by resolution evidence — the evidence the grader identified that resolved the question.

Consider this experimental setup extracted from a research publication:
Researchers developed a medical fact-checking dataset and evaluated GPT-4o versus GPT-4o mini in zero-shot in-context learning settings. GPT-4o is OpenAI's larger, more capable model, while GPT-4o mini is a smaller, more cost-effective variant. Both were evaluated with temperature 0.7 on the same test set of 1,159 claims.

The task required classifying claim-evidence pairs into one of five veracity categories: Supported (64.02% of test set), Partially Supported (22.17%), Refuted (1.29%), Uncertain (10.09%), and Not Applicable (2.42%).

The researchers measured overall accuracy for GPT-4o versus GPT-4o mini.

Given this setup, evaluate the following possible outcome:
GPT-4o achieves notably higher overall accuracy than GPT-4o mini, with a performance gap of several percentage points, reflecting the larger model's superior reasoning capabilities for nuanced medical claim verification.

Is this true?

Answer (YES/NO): NO